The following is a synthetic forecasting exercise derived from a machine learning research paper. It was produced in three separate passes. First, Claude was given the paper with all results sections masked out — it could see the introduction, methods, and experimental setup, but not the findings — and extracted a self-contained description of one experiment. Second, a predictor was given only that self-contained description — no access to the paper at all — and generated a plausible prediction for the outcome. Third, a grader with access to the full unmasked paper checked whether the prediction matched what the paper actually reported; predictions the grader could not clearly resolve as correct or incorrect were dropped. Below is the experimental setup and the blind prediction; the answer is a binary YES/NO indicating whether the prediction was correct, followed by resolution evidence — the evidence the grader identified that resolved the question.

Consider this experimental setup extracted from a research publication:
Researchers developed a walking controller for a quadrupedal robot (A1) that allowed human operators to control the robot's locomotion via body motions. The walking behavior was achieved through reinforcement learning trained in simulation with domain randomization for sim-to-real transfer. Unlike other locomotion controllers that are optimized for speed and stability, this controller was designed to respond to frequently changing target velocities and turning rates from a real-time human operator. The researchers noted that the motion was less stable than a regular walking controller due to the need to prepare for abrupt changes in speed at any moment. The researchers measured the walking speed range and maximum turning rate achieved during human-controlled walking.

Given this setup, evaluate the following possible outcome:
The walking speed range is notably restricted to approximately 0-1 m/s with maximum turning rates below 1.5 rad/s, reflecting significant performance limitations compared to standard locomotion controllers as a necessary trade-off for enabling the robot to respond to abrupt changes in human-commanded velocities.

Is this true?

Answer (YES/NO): YES